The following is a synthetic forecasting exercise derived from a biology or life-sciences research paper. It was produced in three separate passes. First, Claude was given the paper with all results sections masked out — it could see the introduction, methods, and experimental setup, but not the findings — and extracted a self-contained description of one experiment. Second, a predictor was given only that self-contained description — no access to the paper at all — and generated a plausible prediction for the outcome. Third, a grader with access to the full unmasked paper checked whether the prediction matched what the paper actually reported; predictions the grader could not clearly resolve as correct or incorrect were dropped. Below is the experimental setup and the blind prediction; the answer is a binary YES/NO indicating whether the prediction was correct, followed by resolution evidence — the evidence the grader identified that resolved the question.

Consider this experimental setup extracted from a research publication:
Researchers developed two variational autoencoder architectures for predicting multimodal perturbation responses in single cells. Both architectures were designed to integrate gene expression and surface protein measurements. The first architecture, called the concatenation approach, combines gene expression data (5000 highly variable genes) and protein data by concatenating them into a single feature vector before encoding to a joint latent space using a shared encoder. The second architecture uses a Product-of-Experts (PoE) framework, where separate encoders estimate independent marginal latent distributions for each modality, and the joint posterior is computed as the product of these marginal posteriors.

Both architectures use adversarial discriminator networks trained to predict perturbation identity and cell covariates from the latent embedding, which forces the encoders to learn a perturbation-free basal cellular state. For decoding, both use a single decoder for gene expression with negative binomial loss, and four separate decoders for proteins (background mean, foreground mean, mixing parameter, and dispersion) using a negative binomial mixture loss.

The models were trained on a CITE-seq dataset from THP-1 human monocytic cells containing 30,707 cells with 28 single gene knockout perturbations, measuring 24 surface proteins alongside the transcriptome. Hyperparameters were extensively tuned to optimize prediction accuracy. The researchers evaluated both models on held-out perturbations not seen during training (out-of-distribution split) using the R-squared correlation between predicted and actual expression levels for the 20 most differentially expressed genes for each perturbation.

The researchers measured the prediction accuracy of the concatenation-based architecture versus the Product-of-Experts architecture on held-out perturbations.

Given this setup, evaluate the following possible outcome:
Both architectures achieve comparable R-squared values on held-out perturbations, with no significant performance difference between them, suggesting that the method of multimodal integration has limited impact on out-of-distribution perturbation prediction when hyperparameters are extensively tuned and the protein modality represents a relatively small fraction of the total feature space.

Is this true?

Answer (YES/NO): NO